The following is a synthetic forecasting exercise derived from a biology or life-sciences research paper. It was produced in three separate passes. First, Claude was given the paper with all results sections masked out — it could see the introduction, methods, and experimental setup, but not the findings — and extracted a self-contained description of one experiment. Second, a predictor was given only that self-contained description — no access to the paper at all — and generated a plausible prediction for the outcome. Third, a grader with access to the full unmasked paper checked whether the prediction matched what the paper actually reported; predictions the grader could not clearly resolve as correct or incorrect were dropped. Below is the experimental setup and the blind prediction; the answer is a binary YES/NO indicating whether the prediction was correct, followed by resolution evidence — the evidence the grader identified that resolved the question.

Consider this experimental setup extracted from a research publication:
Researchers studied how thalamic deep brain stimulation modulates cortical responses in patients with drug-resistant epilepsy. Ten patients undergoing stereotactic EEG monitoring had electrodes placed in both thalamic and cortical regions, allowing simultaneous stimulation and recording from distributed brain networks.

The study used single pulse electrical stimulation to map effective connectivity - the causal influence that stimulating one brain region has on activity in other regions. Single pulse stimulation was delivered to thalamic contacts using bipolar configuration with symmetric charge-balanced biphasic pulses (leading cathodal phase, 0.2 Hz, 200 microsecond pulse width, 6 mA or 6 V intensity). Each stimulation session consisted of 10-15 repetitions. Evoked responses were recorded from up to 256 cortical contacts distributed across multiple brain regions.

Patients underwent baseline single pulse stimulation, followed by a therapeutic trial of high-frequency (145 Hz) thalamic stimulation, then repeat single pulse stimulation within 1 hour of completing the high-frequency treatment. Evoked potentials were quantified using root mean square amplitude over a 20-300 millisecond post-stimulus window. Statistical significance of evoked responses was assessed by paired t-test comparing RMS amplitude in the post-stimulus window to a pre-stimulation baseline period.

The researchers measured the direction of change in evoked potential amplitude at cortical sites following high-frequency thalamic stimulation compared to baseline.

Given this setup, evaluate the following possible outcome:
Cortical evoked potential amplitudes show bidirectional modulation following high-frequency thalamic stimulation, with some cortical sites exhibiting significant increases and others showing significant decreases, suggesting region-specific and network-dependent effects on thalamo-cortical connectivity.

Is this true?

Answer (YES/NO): NO